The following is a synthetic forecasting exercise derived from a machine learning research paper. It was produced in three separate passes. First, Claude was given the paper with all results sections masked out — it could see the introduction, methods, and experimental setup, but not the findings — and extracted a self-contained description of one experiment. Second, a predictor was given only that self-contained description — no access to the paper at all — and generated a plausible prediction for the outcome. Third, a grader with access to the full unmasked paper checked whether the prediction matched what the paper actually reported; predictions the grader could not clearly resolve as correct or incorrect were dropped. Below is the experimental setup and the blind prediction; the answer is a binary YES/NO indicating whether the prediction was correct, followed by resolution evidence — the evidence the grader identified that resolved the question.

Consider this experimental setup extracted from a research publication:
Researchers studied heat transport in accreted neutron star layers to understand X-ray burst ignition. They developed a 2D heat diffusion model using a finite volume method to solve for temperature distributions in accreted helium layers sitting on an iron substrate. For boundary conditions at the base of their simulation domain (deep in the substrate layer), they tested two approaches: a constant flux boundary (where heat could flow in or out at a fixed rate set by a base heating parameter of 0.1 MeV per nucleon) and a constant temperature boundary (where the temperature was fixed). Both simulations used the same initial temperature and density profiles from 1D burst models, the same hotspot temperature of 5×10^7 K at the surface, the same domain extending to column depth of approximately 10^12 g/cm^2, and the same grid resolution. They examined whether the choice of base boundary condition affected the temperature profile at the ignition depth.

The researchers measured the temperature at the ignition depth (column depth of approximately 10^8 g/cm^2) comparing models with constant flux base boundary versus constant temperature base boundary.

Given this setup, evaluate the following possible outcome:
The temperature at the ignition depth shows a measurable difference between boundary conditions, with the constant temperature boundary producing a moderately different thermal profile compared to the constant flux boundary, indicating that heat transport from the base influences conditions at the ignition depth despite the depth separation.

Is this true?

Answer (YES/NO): NO